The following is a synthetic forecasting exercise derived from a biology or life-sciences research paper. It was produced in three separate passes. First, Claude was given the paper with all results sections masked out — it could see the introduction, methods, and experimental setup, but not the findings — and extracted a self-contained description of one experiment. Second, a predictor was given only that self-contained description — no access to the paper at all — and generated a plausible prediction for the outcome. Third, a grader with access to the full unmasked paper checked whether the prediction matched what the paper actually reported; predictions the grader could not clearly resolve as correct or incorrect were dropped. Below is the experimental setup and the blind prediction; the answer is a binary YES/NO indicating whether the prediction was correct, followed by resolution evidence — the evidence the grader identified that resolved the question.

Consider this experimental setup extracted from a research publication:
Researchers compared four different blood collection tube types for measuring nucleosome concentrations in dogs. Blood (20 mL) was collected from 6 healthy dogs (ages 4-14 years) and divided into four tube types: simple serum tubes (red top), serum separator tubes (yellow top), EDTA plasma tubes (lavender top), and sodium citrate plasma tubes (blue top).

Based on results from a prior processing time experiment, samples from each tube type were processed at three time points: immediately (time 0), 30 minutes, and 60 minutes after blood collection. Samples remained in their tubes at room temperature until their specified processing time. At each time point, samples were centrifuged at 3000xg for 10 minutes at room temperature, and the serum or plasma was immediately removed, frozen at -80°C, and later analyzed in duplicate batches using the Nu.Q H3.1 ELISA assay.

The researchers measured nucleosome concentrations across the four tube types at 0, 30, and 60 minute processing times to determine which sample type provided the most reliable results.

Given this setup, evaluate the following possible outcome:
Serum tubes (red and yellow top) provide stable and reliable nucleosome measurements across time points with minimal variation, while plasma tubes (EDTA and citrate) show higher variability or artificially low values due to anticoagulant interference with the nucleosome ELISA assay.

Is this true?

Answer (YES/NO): NO